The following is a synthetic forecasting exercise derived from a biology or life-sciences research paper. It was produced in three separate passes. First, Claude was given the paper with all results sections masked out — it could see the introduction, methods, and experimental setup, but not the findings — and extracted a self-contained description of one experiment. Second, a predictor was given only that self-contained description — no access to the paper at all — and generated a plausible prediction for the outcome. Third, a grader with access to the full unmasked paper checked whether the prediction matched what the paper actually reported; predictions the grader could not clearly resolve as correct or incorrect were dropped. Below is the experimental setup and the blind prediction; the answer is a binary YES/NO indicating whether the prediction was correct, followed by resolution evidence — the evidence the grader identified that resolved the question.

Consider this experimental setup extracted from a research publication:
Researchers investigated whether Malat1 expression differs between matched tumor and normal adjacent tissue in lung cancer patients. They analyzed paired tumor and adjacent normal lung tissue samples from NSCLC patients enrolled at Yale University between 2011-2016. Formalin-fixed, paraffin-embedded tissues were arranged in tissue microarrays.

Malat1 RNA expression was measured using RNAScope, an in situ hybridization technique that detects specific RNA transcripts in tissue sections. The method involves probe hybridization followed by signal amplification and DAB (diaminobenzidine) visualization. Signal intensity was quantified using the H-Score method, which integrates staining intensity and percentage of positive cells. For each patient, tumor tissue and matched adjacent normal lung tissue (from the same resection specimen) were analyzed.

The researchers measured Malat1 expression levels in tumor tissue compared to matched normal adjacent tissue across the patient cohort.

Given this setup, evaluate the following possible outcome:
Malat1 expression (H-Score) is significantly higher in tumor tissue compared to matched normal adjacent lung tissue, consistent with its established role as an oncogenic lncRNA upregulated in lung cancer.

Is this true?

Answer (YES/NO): YES